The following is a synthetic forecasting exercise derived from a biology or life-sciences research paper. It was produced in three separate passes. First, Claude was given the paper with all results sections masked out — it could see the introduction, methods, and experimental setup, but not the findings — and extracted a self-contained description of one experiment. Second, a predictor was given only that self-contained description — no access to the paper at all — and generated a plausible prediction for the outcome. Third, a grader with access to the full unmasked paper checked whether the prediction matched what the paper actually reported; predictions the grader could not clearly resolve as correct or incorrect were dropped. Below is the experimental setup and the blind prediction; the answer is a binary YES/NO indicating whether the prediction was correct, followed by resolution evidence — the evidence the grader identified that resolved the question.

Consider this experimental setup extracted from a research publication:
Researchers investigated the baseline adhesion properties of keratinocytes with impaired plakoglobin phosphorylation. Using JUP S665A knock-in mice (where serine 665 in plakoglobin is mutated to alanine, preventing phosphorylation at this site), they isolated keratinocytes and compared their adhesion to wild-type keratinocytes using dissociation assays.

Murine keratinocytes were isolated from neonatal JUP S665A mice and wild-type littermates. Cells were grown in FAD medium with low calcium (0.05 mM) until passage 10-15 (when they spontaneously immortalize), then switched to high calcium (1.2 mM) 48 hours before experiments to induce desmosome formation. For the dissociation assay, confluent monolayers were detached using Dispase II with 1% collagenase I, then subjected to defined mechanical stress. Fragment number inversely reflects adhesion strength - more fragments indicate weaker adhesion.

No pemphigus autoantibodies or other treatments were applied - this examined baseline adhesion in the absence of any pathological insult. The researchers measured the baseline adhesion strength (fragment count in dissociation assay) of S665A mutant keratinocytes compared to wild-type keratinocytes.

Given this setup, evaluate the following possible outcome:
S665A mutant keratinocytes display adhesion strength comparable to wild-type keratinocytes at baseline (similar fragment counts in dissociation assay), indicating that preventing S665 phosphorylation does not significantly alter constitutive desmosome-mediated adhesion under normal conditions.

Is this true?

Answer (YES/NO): NO